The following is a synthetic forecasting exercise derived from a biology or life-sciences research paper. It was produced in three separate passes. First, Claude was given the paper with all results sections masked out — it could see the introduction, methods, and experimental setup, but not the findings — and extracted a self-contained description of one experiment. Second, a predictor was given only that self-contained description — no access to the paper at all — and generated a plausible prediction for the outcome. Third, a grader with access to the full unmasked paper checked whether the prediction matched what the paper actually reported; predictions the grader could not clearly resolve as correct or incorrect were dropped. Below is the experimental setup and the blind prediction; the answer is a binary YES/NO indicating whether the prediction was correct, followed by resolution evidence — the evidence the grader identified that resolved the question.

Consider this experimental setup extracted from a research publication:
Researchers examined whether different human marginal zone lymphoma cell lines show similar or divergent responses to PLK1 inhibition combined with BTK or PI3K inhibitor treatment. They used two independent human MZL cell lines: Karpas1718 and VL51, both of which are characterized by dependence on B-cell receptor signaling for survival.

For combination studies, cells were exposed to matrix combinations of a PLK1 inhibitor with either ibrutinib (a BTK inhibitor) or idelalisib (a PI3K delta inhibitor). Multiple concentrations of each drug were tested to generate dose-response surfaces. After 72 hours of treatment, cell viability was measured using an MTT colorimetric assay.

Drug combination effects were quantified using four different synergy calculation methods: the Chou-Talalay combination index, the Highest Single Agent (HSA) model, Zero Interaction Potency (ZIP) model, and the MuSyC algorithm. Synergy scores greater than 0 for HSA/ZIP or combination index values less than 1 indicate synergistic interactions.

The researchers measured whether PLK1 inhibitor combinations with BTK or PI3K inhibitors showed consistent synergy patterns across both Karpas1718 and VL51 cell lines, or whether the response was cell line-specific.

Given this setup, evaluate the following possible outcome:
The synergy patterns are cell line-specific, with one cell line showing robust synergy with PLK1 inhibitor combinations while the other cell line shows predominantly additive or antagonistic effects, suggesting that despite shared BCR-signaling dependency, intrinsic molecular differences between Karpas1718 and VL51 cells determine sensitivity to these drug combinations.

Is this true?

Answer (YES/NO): NO